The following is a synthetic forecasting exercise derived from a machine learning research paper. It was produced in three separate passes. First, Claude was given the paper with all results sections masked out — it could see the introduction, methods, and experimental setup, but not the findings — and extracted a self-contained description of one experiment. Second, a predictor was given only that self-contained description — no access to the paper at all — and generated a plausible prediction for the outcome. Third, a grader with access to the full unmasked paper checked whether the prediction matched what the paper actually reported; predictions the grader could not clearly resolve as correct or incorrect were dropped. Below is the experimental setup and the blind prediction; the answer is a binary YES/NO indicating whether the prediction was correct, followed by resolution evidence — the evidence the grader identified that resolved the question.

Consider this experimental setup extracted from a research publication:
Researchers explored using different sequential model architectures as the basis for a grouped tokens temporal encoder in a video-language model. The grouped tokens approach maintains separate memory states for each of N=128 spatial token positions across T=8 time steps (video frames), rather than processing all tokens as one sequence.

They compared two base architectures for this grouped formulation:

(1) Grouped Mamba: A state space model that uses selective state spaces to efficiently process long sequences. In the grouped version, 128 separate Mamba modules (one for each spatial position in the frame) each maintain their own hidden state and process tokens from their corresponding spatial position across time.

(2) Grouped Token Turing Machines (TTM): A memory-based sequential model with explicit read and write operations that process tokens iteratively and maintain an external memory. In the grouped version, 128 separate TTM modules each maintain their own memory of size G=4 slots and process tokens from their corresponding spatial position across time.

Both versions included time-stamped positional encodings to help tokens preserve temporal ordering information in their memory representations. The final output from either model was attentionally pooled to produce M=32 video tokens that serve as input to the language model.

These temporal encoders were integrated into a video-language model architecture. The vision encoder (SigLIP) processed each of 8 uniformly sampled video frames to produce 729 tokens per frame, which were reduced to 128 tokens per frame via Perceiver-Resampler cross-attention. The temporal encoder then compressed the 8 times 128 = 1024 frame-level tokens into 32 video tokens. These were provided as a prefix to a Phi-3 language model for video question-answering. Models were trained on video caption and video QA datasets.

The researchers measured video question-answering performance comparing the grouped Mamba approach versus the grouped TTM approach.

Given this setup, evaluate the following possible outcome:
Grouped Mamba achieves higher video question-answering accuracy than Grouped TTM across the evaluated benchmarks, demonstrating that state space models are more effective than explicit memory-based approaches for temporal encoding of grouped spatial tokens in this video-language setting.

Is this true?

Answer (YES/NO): NO